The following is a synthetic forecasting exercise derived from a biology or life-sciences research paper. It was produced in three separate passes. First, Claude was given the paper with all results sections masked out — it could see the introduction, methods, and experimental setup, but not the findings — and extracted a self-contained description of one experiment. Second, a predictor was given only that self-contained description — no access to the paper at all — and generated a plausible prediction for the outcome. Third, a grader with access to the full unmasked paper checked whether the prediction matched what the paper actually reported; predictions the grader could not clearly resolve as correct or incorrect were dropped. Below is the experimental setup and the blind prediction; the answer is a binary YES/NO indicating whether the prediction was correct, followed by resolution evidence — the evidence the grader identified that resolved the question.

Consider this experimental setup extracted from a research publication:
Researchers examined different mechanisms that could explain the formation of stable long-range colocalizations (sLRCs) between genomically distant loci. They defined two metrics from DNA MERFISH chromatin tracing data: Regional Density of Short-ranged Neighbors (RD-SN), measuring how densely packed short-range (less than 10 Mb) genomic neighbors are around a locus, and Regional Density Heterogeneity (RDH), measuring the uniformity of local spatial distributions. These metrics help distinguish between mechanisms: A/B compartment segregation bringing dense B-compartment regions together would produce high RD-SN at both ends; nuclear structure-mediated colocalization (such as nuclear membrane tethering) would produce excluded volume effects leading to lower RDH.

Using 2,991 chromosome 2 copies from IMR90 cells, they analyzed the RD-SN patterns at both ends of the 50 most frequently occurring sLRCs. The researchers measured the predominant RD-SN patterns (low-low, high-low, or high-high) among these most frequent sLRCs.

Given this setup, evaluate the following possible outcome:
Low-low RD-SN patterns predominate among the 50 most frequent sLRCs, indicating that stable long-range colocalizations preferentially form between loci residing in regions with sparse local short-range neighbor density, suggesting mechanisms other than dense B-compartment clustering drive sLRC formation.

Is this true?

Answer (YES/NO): YES